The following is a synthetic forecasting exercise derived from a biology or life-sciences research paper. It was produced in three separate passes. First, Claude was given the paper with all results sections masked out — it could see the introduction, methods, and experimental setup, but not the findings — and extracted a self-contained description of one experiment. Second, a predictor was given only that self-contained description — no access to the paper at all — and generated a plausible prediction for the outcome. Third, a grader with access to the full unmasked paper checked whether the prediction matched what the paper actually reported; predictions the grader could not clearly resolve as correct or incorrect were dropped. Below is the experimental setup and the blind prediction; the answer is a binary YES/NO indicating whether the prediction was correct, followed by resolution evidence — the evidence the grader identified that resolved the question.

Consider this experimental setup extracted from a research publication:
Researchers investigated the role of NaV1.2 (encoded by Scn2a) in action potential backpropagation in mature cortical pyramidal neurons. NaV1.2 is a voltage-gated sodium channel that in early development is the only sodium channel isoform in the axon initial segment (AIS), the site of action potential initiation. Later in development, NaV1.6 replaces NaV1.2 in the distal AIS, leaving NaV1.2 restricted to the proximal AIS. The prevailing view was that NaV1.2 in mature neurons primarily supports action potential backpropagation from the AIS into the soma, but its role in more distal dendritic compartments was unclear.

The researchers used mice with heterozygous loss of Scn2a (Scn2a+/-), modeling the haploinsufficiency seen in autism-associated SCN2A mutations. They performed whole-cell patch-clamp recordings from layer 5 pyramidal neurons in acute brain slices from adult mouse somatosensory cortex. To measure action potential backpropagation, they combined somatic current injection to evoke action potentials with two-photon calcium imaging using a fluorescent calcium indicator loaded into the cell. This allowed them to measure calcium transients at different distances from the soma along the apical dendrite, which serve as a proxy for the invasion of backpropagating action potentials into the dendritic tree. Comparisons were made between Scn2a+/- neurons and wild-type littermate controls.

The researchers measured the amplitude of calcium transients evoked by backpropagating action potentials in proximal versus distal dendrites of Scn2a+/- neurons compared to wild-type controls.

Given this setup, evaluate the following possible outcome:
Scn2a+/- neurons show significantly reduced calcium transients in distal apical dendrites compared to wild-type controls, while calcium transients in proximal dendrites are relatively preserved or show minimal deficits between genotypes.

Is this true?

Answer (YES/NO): YES